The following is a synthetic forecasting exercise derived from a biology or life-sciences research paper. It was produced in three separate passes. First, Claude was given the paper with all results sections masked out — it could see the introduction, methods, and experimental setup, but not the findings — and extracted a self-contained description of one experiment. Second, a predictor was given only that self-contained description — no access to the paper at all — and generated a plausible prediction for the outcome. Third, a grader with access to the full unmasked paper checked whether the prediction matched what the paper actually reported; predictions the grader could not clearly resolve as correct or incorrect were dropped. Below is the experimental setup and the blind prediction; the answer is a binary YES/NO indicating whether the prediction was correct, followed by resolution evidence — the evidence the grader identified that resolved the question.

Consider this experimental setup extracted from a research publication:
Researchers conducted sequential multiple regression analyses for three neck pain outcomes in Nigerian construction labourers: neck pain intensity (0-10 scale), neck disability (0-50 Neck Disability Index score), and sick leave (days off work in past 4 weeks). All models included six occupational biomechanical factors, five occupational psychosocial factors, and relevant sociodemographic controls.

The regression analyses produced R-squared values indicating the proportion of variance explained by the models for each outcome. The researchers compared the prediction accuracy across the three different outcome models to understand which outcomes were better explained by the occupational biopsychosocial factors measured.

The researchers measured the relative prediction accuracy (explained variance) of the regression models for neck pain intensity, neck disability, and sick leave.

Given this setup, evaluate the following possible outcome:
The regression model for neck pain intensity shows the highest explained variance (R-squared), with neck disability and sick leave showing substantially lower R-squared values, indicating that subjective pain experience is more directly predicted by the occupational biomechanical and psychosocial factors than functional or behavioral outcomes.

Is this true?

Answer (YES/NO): YES